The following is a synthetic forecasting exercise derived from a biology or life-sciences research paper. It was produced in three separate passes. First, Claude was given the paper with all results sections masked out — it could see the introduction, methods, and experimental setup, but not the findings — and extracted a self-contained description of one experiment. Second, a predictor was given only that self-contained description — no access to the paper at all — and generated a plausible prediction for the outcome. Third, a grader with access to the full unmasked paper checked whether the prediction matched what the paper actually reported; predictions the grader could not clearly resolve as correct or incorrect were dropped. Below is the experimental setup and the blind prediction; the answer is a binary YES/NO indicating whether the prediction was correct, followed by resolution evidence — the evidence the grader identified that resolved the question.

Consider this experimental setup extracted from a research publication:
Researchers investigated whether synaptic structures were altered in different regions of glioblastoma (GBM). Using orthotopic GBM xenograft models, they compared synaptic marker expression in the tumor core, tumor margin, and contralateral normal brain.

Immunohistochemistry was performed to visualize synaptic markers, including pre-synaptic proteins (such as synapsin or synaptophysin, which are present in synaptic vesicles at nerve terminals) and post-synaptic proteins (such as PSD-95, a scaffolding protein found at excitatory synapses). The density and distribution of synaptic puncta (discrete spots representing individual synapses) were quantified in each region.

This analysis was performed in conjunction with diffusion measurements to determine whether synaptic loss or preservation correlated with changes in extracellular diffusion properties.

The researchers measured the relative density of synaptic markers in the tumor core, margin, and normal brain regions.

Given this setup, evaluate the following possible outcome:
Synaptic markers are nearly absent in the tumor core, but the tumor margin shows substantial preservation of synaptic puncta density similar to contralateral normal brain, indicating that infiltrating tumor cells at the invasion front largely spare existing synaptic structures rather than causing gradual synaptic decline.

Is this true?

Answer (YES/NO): NO